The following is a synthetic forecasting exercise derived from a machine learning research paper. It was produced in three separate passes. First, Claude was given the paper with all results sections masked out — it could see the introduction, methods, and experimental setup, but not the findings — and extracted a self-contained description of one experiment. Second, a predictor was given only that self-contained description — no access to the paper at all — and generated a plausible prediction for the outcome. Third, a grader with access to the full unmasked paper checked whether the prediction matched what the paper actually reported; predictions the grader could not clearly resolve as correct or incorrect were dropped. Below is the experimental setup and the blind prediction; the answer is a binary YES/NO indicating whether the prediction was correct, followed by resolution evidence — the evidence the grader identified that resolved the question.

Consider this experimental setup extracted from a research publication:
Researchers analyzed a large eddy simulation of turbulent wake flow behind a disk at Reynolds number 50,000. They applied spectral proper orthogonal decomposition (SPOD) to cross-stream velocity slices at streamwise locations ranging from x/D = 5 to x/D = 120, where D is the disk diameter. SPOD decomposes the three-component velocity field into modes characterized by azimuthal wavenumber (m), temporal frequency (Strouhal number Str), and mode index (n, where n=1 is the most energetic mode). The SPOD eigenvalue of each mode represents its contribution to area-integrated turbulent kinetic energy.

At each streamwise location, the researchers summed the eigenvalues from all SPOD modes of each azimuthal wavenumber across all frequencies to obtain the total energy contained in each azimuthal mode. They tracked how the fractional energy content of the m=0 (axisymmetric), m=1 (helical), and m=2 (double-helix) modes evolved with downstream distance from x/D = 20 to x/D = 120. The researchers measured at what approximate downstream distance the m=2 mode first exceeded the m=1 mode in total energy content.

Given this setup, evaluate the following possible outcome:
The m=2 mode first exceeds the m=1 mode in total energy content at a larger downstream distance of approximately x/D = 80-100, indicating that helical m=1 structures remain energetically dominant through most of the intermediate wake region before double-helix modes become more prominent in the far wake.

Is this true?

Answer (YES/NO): NO